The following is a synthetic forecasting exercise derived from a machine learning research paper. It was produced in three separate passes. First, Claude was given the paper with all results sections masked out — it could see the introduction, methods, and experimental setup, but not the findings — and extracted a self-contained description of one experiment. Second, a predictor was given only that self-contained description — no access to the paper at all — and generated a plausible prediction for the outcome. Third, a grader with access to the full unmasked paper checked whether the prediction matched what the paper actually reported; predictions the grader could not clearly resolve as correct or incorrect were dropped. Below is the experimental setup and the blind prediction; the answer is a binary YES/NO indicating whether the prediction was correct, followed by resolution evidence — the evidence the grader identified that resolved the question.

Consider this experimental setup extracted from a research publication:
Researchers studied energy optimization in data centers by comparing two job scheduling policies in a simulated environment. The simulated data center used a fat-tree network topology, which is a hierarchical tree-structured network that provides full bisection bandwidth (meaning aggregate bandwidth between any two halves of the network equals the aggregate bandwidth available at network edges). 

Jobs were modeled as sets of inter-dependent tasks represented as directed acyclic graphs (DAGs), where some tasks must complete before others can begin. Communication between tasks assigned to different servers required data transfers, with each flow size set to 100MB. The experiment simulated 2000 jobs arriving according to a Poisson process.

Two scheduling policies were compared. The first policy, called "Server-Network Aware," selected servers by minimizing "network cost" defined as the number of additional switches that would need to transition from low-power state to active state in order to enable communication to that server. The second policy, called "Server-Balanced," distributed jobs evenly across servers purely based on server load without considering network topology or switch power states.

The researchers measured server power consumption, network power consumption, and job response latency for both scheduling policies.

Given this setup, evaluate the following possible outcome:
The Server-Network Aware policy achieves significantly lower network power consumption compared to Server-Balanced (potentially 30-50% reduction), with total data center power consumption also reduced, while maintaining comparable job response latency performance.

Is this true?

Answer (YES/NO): NO